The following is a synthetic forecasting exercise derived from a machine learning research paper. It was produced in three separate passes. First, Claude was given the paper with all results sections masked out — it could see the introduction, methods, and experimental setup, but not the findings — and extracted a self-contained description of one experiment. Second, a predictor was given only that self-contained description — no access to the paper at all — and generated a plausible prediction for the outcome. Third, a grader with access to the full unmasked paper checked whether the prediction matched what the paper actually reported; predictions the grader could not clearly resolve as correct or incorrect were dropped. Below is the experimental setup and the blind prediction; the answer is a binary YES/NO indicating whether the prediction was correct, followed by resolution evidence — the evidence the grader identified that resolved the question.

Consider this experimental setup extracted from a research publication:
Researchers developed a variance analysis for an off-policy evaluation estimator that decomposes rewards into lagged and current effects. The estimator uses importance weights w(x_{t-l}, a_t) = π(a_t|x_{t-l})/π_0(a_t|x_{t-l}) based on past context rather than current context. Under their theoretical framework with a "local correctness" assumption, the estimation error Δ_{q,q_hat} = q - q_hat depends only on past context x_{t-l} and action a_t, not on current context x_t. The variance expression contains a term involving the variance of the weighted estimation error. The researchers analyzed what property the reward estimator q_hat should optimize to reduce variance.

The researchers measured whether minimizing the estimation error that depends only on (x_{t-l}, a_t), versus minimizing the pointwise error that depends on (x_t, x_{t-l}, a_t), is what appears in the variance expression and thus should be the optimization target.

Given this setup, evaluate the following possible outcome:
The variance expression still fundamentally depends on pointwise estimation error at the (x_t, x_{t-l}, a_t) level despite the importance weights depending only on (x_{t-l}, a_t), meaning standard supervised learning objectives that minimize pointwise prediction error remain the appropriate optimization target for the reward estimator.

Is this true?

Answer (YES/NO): NO